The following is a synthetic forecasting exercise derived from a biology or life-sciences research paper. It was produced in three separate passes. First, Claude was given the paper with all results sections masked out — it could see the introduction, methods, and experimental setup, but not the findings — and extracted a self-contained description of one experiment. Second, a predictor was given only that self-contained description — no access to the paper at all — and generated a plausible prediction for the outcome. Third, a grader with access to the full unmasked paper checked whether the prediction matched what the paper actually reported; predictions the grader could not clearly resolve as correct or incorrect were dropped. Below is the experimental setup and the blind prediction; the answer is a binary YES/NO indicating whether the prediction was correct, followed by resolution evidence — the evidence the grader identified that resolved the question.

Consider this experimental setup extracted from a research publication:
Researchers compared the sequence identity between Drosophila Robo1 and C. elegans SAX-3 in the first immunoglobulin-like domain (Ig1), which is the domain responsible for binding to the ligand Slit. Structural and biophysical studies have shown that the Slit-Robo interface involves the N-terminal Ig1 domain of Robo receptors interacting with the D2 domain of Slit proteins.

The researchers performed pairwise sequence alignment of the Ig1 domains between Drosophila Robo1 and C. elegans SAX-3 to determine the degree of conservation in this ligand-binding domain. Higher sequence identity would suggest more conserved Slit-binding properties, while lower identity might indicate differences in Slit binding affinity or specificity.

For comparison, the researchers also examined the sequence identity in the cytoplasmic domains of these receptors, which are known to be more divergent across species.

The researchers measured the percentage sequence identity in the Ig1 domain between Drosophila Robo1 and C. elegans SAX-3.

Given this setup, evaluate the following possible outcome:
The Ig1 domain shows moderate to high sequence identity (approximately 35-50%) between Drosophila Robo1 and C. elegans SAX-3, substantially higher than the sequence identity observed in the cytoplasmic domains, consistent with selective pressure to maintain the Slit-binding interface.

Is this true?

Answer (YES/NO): YES